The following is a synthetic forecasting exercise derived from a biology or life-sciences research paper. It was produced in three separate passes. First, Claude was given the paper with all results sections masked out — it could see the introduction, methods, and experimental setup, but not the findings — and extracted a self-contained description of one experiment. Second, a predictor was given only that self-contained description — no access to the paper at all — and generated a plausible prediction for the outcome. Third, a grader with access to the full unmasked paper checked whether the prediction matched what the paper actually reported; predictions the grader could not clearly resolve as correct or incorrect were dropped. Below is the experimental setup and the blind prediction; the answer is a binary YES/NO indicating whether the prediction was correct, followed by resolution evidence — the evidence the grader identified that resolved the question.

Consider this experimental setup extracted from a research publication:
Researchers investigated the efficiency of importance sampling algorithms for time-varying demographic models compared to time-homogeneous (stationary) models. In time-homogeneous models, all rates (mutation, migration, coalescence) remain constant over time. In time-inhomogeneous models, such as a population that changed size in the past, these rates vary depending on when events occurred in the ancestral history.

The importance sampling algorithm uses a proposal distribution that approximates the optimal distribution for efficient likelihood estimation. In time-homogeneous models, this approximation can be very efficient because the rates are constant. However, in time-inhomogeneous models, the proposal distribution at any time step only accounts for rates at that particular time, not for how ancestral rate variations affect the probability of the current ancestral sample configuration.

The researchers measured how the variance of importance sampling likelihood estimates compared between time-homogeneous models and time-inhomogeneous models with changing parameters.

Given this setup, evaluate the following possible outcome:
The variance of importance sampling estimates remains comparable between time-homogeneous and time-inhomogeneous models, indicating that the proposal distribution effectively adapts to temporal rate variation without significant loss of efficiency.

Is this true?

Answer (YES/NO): NO